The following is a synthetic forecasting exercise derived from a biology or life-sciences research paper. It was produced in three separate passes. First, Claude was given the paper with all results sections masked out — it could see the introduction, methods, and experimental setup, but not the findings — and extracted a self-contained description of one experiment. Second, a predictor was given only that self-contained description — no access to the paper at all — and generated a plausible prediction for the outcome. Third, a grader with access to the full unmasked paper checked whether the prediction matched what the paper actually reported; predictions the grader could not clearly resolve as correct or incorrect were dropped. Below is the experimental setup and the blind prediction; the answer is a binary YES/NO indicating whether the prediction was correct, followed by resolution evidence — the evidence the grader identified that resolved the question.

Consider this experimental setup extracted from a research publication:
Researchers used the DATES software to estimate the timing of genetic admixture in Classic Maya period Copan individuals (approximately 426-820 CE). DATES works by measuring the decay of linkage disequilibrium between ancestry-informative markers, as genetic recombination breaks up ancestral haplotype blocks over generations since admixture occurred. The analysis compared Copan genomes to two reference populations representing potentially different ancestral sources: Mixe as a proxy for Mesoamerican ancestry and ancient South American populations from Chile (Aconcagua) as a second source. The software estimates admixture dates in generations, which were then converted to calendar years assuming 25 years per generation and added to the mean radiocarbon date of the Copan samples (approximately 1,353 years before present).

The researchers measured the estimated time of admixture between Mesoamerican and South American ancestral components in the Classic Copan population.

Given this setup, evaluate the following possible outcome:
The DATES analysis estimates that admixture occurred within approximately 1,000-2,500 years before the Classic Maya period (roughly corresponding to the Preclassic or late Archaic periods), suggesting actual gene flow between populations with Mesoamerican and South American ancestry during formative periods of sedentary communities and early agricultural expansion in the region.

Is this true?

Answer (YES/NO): NO